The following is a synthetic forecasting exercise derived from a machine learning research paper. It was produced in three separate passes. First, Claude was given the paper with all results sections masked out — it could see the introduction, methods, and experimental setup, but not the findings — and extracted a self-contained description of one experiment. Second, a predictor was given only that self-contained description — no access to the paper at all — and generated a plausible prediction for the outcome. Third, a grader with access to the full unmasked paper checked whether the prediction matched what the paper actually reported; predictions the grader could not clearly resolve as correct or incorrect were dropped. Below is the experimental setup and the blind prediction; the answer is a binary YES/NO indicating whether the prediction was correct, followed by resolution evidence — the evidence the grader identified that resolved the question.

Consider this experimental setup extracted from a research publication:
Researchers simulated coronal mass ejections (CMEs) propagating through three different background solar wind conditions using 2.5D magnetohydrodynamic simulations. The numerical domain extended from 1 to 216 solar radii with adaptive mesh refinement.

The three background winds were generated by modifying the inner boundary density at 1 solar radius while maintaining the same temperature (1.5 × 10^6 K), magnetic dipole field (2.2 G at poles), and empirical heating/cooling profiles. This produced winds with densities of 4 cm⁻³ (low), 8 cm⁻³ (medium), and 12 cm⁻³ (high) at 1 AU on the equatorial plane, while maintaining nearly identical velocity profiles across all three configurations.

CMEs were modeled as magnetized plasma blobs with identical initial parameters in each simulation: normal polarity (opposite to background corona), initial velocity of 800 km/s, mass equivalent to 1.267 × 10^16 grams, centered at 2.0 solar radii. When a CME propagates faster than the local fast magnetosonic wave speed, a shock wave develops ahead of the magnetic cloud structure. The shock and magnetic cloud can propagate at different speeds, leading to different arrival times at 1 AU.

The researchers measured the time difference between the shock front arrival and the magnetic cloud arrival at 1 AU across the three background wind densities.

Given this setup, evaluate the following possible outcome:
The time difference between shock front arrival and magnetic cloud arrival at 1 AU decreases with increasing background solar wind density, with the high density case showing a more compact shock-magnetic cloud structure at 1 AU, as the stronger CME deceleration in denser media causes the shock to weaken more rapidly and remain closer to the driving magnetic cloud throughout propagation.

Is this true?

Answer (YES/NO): NO